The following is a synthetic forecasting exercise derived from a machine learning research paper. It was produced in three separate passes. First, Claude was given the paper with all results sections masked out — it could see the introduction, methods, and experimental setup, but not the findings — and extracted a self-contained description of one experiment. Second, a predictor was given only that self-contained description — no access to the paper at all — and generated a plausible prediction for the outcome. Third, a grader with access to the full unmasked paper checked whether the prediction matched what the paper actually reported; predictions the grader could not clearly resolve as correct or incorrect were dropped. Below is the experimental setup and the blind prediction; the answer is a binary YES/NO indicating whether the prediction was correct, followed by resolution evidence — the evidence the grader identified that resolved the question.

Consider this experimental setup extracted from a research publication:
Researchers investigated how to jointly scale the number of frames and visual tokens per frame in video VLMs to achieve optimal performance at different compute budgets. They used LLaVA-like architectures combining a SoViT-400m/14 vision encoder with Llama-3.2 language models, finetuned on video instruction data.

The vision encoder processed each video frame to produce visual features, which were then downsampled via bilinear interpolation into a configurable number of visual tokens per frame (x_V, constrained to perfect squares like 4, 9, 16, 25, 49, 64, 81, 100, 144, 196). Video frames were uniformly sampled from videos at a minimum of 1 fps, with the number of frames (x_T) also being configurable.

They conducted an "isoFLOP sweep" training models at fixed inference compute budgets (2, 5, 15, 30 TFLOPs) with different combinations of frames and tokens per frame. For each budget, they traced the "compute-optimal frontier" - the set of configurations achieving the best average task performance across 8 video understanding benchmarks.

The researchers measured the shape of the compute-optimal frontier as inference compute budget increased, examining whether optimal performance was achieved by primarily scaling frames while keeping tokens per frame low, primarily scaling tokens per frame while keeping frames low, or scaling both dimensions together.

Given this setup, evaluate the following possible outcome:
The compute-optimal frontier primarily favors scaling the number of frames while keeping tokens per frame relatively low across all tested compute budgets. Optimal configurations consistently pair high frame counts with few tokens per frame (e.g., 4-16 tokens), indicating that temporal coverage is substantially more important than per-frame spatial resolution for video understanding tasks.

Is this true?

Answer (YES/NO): NO